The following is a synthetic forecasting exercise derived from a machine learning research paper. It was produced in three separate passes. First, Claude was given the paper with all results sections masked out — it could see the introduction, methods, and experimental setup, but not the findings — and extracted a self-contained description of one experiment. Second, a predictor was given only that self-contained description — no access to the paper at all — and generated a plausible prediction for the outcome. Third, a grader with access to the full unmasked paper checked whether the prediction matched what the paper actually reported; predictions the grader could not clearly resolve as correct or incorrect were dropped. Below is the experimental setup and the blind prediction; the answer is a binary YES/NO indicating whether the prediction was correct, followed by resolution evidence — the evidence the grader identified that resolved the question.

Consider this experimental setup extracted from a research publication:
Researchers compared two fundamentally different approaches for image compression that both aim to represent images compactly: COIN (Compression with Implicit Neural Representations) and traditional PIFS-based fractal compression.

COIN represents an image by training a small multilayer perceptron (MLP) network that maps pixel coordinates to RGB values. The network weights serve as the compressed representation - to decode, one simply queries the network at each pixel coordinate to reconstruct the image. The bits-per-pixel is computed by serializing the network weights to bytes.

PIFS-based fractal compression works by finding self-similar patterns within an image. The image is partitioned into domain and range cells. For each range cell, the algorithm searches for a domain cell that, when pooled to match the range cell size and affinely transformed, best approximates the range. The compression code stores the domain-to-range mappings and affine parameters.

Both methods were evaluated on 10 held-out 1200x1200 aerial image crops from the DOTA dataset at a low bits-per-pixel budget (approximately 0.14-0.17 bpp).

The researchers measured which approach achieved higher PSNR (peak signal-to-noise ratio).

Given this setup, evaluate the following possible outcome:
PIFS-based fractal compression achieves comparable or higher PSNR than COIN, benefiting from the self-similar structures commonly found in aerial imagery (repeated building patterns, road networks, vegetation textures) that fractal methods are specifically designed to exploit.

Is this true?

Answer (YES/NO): YES